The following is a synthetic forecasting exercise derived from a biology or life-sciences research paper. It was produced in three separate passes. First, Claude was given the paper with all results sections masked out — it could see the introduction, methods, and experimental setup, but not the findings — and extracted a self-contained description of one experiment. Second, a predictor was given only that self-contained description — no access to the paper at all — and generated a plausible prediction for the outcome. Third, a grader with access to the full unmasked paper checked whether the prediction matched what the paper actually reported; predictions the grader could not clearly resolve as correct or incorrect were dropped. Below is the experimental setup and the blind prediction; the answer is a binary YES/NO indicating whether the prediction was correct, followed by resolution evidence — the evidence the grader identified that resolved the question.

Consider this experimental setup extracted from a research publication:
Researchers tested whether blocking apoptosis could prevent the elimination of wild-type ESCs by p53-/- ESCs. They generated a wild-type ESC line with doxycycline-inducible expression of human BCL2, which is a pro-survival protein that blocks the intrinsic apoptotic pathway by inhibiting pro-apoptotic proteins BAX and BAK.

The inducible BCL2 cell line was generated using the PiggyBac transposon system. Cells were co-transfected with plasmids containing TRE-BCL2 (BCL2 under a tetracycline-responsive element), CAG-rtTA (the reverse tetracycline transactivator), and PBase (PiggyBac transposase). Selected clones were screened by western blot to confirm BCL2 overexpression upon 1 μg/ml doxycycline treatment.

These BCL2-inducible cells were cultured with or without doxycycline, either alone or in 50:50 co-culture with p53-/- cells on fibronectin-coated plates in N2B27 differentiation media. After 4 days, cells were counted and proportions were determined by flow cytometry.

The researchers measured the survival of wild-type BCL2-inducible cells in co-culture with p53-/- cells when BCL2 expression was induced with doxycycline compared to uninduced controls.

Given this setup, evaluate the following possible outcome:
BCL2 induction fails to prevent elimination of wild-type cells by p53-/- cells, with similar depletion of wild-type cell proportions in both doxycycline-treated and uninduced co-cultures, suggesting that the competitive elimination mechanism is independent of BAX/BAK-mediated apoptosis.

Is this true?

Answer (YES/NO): NO